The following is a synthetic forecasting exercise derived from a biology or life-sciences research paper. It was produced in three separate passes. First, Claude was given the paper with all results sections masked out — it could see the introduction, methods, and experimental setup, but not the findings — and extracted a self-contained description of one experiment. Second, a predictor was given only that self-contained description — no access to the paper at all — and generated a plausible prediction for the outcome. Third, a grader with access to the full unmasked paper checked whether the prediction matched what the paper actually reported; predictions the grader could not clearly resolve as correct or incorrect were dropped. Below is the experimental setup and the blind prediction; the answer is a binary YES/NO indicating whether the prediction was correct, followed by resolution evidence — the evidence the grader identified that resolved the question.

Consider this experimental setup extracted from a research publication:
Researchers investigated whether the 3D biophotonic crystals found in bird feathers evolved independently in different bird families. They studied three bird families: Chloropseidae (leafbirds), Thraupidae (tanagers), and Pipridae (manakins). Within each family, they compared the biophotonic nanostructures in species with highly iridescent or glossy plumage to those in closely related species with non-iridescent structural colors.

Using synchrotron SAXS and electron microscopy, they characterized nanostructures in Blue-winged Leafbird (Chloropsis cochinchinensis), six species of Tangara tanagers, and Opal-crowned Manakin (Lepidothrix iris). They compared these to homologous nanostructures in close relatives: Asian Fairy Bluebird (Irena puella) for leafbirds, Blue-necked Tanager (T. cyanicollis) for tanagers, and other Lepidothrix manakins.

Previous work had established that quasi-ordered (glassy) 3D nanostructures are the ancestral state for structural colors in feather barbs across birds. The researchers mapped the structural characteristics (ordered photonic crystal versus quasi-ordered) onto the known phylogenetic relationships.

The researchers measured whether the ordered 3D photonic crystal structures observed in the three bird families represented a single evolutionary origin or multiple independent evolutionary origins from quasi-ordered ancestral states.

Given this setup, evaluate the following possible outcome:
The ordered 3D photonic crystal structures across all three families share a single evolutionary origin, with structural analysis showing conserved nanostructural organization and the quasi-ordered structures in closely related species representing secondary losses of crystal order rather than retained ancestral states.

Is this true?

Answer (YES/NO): NO